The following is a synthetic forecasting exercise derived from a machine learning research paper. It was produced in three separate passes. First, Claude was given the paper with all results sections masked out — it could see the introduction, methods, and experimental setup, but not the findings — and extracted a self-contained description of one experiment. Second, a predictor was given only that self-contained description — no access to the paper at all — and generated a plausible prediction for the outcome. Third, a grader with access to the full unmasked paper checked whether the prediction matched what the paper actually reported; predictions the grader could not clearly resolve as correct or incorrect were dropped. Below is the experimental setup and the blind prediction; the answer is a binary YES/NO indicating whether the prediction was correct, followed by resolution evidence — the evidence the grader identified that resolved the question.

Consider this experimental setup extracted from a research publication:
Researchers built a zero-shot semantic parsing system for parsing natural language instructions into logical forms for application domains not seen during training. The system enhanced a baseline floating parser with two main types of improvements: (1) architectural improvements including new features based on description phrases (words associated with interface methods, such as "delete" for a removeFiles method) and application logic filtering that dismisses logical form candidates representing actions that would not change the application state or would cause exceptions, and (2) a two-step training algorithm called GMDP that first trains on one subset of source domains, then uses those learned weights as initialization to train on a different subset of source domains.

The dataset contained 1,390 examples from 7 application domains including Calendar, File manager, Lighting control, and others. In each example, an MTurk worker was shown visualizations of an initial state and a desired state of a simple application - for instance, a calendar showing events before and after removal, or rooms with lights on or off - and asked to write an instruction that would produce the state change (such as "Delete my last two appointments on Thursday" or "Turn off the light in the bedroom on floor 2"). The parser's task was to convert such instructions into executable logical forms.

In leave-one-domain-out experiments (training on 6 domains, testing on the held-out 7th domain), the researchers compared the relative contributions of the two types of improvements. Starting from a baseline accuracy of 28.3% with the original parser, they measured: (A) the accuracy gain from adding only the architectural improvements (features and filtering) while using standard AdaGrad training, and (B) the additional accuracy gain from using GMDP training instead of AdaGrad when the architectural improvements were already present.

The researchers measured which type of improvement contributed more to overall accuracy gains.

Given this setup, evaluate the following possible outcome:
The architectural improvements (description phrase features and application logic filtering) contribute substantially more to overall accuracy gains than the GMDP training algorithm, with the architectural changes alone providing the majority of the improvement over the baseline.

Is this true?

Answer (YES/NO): YES